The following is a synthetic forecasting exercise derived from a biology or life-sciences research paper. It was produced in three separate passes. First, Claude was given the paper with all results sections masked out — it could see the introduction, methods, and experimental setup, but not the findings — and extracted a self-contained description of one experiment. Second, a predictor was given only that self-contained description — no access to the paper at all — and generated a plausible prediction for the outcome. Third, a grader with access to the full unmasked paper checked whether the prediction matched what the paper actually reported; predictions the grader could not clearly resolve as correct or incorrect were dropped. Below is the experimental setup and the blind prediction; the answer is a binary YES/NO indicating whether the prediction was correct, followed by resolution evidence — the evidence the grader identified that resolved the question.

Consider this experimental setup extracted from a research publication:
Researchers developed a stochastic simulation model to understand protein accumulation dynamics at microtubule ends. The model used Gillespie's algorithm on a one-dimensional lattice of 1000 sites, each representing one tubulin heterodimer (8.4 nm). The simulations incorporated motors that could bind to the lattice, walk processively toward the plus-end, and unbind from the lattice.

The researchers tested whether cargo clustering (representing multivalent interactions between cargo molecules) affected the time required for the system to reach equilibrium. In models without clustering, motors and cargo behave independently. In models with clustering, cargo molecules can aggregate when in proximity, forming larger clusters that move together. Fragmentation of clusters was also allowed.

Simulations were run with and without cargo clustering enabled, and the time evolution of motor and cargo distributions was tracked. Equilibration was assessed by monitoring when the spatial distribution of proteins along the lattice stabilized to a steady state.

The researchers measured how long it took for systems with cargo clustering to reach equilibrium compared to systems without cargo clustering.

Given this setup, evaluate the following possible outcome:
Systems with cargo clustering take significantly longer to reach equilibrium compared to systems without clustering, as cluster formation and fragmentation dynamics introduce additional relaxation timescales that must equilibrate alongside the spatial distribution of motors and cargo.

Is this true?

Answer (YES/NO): YES